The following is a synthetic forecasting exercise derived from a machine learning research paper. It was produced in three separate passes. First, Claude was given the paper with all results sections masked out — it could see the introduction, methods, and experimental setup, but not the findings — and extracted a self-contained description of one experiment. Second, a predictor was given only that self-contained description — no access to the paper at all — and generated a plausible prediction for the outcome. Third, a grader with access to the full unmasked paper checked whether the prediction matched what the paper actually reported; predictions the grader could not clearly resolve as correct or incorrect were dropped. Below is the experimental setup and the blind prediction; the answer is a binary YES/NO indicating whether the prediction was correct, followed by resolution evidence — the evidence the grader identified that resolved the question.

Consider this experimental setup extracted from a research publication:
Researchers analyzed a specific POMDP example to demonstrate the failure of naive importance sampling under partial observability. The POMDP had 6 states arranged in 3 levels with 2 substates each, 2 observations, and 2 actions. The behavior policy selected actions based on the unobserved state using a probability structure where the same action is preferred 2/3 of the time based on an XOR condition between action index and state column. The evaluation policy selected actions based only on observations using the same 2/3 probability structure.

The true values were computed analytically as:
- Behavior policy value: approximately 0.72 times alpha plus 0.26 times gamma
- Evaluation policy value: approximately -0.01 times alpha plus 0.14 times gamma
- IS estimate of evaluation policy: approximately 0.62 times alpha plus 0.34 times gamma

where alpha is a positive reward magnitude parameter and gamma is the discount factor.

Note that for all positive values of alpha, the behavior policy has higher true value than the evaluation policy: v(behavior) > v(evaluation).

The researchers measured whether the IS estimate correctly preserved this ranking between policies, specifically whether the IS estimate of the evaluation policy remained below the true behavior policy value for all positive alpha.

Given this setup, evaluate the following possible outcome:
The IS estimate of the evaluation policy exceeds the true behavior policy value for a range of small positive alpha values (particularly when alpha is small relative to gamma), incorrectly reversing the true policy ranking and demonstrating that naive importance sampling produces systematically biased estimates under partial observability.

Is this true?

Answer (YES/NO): NO